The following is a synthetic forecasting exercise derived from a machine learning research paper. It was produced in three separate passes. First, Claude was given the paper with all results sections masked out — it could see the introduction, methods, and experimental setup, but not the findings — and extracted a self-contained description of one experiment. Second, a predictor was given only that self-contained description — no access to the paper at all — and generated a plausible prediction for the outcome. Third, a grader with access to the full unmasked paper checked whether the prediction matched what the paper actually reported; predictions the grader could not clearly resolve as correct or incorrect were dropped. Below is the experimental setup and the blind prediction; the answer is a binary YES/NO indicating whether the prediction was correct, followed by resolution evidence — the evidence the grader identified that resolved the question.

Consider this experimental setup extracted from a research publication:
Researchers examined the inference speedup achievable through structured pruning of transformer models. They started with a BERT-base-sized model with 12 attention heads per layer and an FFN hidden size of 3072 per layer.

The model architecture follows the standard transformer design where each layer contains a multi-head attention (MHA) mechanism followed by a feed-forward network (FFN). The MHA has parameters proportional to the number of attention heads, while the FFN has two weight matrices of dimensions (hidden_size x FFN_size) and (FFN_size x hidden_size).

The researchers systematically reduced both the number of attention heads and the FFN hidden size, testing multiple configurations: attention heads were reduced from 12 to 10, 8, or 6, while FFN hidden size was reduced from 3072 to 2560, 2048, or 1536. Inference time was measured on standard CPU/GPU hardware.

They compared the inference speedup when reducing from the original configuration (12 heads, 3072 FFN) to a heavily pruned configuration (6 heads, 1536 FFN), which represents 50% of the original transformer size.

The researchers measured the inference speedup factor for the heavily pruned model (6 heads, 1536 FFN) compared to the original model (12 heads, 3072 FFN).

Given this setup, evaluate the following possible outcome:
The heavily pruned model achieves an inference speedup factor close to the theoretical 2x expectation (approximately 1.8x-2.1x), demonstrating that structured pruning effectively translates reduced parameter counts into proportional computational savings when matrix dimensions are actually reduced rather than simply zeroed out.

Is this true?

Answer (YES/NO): YES